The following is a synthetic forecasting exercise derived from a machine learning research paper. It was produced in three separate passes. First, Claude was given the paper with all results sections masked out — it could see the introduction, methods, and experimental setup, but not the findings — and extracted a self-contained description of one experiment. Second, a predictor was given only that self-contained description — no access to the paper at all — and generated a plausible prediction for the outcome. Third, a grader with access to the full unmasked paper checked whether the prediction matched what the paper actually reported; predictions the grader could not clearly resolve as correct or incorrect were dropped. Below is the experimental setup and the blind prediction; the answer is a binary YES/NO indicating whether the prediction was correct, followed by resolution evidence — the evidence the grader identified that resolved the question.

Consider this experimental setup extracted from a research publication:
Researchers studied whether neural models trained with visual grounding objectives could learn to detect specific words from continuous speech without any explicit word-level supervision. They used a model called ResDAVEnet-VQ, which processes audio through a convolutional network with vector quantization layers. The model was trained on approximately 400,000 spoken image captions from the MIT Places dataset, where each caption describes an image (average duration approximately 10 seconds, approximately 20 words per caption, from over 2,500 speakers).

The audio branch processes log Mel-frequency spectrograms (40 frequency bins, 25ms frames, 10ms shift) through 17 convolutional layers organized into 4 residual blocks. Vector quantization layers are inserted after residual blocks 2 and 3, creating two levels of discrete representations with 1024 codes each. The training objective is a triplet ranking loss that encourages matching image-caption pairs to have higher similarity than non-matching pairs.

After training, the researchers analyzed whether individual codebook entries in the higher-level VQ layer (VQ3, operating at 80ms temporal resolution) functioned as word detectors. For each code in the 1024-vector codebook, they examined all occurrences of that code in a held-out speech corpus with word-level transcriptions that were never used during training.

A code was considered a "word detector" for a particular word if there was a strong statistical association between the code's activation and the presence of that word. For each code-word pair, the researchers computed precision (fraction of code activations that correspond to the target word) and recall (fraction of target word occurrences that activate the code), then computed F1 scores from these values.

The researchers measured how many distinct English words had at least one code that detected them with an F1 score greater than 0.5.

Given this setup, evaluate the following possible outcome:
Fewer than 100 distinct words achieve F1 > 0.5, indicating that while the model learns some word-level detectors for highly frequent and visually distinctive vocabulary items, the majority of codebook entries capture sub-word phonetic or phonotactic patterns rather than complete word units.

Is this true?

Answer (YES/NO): NO